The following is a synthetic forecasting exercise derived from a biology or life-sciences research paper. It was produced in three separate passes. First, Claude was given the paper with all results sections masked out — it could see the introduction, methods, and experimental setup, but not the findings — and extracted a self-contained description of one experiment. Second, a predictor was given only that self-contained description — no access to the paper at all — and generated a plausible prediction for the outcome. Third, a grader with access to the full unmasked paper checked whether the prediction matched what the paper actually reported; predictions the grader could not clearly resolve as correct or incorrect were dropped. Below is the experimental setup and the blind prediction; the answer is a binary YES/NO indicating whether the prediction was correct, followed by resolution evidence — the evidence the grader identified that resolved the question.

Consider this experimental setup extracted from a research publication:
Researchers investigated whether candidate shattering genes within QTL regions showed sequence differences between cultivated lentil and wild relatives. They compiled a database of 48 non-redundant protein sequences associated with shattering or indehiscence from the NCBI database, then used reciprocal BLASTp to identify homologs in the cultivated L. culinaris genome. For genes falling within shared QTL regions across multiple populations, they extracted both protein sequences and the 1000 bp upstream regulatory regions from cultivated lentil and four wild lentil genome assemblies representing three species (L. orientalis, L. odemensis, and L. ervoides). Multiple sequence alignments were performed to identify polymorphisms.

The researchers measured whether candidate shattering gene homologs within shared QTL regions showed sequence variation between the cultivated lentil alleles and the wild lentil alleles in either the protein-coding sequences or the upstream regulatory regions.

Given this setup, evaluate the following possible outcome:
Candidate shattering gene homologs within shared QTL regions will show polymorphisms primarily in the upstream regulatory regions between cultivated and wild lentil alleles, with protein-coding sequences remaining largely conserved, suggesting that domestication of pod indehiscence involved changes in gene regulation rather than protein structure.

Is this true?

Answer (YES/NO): NO